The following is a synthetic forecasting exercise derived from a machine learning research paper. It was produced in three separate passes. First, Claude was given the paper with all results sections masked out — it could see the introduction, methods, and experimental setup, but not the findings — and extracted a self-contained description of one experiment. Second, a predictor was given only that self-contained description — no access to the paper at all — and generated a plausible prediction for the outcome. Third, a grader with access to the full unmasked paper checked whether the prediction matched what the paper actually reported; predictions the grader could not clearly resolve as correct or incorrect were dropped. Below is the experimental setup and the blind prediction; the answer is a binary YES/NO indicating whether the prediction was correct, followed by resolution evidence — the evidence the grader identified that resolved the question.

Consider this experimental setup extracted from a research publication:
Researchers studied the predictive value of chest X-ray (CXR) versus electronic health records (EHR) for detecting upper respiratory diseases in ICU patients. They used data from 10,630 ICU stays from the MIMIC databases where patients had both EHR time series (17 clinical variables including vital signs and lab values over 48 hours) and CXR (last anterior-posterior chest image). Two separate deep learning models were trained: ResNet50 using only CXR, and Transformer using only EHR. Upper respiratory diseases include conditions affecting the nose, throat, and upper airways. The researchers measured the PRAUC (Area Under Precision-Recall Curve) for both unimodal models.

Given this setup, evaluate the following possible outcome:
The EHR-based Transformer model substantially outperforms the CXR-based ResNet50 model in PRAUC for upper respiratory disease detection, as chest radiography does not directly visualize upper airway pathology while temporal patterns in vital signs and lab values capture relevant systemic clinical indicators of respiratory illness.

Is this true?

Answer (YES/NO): YES